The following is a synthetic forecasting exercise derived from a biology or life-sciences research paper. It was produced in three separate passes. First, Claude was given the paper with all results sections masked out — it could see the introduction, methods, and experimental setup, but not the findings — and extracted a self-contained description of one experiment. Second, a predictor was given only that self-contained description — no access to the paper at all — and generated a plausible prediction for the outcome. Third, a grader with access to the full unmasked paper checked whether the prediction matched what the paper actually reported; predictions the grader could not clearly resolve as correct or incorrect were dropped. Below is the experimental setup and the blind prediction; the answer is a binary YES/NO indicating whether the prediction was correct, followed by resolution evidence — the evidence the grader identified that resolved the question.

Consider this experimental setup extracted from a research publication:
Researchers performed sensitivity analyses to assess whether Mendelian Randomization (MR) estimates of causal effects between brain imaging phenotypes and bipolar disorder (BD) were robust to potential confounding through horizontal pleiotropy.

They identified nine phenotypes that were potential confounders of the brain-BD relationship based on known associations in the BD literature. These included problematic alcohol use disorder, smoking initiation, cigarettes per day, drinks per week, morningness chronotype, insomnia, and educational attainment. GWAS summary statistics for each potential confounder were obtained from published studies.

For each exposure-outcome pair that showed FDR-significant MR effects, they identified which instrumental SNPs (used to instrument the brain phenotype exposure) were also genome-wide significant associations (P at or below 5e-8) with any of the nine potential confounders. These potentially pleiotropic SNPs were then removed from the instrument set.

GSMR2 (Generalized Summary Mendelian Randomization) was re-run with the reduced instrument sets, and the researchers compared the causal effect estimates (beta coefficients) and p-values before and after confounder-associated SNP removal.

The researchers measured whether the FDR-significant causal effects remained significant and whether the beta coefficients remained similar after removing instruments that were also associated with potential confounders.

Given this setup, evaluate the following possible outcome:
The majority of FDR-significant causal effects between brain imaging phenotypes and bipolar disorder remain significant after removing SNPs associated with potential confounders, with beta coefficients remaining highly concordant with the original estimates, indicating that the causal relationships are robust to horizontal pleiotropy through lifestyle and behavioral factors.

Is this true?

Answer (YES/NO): YES